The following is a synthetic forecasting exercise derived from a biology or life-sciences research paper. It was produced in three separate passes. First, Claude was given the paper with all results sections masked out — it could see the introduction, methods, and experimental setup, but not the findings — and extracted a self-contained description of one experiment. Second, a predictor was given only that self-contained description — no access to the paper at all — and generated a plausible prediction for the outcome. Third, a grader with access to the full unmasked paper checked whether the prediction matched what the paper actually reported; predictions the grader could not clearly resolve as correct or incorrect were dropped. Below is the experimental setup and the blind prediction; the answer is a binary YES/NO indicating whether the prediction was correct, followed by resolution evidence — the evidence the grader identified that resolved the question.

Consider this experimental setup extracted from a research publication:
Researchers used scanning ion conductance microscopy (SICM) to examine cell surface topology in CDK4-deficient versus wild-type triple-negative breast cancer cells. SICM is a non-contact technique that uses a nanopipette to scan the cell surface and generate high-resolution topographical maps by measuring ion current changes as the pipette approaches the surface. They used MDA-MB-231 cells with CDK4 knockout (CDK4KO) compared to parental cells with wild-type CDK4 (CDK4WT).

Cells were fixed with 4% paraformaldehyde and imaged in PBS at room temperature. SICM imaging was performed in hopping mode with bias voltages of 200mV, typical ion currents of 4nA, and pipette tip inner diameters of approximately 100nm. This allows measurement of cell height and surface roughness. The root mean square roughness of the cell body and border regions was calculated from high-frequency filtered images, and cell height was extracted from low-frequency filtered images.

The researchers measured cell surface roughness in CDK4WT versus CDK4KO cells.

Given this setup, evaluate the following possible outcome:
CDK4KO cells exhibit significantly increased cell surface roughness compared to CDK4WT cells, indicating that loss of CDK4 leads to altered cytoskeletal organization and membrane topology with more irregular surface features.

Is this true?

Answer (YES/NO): NO